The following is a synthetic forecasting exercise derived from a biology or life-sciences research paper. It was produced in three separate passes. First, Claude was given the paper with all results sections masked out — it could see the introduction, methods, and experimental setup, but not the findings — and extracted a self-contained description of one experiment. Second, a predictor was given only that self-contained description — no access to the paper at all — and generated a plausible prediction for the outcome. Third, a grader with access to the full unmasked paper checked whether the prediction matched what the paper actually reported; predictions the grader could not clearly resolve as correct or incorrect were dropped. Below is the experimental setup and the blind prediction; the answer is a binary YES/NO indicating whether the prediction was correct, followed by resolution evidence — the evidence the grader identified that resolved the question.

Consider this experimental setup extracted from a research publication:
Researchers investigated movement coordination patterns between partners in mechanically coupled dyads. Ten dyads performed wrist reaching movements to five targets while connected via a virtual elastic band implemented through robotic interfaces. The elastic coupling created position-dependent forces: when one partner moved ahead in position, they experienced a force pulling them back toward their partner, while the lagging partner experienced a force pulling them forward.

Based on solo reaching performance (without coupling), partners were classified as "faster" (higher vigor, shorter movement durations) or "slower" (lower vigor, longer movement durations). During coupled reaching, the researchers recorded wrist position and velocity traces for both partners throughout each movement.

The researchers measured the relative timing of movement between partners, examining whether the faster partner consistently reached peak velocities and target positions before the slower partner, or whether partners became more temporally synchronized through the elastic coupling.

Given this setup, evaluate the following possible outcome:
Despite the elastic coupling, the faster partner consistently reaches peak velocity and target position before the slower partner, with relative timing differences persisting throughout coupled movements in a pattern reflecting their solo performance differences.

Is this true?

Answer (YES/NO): NO